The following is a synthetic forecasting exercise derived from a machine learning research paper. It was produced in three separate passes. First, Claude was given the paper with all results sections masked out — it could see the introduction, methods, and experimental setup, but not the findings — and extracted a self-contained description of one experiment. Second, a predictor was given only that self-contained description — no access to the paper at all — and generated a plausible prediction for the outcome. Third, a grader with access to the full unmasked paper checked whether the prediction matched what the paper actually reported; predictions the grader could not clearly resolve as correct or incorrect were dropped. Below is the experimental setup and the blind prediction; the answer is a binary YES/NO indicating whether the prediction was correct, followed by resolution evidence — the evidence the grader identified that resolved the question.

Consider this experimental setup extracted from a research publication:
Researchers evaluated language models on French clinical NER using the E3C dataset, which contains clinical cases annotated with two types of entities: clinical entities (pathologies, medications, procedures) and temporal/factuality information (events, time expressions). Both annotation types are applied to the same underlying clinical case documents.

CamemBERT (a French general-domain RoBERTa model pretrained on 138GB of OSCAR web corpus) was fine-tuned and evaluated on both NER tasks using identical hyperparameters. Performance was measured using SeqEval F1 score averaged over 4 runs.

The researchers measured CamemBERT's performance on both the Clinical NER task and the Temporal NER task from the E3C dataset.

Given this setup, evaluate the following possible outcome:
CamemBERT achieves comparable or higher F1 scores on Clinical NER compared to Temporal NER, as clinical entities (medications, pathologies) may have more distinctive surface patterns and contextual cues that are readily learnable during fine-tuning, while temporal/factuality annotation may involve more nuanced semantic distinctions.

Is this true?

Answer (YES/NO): NO